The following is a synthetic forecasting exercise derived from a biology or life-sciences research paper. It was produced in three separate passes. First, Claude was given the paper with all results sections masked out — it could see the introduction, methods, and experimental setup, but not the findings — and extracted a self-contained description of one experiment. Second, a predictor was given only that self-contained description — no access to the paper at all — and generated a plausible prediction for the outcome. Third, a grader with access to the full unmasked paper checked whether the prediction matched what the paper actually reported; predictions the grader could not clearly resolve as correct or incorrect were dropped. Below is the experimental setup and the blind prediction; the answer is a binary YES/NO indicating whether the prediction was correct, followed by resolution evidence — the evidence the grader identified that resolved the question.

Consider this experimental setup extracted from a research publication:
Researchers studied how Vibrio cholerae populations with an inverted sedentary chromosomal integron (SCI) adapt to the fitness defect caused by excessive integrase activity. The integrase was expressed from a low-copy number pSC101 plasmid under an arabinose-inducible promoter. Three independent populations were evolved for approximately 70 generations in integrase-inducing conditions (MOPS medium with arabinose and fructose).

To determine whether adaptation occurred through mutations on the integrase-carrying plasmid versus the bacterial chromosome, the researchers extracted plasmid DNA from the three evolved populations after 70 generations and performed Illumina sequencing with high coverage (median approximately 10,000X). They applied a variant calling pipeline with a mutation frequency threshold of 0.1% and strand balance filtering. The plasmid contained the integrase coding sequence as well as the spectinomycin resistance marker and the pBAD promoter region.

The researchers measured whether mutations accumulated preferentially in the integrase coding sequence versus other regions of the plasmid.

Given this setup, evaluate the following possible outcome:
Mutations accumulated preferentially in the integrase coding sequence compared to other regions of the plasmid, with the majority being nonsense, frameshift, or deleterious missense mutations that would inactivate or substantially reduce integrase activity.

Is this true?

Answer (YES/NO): NO